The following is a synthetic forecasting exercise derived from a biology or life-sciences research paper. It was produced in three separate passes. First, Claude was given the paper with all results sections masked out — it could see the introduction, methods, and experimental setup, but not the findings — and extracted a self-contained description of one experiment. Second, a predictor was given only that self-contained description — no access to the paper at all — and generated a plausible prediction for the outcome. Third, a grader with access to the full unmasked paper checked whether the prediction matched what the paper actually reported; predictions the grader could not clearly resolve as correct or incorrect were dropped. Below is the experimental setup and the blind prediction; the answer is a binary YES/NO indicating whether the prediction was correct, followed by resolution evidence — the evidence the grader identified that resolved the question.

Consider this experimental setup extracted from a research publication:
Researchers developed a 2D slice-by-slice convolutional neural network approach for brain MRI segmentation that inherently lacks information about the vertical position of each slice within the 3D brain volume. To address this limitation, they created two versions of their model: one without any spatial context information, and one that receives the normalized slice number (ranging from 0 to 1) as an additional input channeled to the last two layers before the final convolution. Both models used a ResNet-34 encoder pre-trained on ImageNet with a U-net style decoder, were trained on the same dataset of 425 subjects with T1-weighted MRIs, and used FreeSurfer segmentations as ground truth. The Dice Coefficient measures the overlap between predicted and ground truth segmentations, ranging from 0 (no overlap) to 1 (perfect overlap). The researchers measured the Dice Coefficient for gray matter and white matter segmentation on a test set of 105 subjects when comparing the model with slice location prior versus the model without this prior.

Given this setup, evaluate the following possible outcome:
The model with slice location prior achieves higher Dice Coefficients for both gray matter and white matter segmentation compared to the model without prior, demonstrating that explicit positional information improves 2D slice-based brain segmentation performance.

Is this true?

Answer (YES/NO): NO